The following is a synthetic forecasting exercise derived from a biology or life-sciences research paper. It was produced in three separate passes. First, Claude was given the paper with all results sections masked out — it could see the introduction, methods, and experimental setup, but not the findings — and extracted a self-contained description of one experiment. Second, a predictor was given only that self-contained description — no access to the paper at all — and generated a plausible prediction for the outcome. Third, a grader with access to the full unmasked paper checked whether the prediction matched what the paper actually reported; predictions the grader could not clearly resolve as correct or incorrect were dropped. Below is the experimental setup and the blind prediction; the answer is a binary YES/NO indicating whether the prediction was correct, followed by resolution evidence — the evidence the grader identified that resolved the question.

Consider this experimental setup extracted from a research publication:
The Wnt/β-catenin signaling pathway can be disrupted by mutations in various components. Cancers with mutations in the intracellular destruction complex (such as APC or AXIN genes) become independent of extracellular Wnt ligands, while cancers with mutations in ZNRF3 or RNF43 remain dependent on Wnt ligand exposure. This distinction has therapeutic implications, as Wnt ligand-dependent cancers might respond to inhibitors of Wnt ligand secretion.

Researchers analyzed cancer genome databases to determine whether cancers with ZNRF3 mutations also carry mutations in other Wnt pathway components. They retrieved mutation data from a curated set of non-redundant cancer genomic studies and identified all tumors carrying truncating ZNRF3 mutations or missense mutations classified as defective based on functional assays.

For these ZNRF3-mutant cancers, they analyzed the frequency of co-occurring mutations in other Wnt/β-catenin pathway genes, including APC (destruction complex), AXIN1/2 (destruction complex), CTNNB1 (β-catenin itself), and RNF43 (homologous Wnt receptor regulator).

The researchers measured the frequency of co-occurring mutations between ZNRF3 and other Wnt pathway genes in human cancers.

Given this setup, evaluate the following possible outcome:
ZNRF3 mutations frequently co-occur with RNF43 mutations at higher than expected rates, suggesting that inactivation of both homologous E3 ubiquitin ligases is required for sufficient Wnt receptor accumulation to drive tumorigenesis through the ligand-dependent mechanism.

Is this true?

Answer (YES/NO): NO